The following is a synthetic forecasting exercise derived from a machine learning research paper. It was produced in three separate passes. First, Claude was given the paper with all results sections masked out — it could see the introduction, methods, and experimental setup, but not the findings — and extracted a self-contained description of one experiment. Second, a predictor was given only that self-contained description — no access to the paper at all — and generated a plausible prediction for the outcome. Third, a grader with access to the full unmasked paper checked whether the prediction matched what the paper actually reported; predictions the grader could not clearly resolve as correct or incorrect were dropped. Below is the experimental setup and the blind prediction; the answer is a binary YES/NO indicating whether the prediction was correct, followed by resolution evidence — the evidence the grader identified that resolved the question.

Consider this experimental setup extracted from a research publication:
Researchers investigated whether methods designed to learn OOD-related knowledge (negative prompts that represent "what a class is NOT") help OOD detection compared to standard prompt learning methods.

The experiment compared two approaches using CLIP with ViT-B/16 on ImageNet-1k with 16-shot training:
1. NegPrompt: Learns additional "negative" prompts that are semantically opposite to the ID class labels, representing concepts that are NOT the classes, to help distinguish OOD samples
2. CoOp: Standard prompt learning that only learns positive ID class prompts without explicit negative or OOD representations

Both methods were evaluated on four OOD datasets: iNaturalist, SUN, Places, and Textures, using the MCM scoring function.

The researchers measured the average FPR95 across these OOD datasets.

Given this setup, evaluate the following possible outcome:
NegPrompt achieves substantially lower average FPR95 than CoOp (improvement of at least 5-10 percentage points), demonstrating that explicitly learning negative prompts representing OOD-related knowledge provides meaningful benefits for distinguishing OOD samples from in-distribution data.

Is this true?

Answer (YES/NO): NO